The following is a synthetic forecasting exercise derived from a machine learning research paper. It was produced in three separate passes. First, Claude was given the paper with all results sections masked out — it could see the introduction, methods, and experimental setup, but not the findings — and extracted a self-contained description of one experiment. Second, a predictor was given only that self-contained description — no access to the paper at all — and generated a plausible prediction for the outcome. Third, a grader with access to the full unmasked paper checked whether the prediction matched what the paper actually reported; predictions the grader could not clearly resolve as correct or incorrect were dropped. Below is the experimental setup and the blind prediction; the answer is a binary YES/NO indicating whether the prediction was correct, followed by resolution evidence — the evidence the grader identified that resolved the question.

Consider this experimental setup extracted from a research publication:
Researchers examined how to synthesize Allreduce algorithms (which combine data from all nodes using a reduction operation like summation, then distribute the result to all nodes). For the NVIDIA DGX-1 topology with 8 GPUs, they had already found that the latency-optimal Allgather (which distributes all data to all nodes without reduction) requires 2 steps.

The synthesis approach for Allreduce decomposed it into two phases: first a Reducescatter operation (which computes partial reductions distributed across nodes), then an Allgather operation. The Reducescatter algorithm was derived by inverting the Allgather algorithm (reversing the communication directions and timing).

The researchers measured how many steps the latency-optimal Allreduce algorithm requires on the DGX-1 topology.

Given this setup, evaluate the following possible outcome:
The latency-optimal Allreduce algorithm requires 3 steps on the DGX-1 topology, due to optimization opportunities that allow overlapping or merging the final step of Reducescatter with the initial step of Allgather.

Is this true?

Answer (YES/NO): NO